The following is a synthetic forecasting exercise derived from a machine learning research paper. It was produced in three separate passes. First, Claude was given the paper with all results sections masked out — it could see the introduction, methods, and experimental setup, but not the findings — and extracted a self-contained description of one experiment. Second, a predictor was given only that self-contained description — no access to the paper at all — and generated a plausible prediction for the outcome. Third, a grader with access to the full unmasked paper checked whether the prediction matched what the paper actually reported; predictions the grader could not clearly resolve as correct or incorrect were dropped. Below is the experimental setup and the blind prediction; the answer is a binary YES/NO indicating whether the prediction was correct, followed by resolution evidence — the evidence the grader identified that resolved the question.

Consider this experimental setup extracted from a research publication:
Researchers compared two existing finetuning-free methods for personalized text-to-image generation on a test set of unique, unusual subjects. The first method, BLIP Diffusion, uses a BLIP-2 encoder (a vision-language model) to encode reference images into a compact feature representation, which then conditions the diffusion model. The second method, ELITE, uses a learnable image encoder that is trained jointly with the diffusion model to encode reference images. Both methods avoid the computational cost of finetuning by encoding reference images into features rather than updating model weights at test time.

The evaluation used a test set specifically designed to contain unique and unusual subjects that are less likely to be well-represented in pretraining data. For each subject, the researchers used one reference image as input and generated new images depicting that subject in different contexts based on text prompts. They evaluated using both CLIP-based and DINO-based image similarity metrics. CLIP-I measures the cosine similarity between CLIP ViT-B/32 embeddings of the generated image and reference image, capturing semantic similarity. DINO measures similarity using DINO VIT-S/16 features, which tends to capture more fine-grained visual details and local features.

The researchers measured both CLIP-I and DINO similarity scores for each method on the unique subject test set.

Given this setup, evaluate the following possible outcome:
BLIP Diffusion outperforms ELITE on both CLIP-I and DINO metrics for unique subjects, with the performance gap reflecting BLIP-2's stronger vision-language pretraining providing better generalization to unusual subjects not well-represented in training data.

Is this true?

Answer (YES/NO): YES